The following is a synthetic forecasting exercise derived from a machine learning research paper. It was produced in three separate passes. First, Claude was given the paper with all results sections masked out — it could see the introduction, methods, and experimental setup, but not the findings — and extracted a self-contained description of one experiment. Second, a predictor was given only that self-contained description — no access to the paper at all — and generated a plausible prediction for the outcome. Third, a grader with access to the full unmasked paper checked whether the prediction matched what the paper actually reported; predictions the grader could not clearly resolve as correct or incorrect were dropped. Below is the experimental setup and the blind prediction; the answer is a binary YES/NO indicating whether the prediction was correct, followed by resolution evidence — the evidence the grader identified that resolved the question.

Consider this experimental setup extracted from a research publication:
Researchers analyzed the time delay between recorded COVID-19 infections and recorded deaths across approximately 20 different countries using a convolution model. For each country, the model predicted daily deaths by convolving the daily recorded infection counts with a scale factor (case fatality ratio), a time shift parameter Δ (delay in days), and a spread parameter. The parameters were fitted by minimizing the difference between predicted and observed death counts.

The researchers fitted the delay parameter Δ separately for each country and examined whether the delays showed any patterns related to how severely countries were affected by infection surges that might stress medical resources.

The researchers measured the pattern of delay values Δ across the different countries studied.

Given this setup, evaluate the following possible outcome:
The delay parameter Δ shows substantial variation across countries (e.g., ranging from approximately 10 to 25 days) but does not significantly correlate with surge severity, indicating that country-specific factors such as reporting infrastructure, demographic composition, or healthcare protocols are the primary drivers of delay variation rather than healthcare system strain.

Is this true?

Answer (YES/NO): NO